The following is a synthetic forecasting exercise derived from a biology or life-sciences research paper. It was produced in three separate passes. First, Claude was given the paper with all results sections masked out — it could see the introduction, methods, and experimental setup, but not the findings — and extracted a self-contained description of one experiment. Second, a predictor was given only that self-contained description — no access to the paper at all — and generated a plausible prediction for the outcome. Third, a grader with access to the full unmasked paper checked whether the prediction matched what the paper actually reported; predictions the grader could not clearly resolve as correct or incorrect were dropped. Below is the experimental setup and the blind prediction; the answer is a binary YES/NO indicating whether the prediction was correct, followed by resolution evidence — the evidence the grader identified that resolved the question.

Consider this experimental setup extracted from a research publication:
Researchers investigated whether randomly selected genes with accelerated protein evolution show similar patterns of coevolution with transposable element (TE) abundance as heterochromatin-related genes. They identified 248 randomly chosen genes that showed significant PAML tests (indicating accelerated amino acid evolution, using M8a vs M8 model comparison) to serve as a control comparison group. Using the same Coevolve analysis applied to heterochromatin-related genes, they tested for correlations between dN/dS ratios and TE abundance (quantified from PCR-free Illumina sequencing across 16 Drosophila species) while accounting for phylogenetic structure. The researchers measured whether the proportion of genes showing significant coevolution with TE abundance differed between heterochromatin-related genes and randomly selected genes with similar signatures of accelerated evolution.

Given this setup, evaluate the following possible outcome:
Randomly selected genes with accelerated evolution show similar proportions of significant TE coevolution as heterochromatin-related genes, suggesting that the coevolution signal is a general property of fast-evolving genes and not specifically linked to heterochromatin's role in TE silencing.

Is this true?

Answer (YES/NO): NO